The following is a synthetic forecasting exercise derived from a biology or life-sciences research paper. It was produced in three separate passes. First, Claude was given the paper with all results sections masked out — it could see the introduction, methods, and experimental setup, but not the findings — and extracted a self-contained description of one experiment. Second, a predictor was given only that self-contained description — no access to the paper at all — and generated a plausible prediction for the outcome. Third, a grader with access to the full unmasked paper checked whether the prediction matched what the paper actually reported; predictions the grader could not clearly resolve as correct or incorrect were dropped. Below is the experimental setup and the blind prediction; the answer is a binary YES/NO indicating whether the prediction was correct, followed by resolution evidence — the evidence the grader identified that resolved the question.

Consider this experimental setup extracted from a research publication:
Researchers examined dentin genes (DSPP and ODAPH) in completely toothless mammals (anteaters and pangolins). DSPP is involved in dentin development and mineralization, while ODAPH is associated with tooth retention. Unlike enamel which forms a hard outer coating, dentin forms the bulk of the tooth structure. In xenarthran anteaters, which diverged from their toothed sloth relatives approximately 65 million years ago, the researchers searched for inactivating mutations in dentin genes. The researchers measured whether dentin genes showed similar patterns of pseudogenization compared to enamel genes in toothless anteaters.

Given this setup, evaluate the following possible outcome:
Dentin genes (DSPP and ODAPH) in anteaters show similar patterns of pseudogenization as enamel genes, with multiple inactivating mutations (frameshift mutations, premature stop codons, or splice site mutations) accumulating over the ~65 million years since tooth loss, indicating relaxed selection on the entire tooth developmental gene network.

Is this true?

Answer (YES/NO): NO